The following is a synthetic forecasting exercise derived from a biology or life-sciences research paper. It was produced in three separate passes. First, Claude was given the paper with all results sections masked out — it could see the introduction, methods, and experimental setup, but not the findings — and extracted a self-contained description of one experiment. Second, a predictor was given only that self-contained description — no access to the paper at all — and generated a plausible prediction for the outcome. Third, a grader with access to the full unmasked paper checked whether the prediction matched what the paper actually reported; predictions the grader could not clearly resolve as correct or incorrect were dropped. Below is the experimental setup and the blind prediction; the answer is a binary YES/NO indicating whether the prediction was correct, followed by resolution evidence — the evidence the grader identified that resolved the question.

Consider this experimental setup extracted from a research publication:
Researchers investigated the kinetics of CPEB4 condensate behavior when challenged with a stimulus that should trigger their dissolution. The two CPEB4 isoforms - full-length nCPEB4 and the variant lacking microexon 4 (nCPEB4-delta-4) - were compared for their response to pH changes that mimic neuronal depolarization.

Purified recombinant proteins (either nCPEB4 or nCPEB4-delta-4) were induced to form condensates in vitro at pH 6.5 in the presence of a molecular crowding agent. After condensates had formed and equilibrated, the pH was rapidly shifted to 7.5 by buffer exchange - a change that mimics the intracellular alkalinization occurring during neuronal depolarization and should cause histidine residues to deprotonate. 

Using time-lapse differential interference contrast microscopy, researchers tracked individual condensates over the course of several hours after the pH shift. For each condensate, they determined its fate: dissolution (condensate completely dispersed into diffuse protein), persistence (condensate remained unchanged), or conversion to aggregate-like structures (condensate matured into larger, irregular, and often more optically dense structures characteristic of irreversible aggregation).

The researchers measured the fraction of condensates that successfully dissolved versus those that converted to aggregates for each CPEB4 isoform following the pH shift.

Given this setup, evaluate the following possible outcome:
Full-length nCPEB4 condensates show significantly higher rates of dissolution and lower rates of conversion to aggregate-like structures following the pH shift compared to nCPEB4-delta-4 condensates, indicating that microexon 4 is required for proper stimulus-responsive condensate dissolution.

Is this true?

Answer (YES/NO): YES